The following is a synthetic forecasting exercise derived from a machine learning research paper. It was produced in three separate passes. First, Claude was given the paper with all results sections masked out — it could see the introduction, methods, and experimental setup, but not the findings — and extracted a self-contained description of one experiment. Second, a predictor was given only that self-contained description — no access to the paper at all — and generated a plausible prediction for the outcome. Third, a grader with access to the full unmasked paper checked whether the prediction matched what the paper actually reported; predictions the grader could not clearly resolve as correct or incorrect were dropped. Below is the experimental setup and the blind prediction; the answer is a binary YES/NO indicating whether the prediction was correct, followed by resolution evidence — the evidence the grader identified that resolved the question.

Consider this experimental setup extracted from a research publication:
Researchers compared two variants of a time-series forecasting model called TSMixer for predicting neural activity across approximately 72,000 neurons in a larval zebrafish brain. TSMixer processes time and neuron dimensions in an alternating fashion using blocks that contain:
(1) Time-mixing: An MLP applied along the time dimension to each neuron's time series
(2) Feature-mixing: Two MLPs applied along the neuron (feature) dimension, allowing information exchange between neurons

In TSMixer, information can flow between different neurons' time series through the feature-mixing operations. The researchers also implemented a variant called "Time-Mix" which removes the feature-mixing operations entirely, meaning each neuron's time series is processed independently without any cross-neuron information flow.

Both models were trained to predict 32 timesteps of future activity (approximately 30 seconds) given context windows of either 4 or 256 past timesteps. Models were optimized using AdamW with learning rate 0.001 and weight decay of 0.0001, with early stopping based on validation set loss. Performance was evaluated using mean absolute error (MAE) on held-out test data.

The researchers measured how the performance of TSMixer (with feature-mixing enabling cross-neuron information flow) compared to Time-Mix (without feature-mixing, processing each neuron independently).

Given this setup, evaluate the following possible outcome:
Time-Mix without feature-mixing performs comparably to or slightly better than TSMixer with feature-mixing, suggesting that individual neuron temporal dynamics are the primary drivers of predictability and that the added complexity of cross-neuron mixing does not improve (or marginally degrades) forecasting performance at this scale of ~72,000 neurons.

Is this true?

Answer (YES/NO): YES